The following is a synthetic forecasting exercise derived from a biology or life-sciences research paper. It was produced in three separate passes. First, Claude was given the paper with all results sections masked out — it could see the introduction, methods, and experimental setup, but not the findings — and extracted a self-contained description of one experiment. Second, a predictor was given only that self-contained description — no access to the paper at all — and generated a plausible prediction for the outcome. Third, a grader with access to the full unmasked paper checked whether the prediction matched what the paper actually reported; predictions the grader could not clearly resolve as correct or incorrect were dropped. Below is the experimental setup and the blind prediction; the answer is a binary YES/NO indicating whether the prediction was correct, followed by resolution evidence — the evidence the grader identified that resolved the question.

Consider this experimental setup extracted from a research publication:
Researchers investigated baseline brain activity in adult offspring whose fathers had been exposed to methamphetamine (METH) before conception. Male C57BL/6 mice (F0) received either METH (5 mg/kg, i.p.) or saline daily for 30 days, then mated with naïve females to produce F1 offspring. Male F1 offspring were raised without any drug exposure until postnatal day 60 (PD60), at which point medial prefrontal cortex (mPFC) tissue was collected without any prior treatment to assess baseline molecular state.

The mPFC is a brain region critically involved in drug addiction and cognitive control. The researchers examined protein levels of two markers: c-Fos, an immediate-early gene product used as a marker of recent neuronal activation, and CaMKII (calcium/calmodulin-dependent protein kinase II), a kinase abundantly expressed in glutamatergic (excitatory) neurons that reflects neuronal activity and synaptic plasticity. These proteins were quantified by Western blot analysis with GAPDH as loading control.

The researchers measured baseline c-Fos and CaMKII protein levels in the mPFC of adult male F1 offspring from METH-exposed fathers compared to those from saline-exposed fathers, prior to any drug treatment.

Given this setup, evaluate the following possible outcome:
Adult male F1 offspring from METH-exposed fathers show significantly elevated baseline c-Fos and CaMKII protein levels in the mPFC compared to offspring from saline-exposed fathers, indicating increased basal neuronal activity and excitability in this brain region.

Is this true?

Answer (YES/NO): NO